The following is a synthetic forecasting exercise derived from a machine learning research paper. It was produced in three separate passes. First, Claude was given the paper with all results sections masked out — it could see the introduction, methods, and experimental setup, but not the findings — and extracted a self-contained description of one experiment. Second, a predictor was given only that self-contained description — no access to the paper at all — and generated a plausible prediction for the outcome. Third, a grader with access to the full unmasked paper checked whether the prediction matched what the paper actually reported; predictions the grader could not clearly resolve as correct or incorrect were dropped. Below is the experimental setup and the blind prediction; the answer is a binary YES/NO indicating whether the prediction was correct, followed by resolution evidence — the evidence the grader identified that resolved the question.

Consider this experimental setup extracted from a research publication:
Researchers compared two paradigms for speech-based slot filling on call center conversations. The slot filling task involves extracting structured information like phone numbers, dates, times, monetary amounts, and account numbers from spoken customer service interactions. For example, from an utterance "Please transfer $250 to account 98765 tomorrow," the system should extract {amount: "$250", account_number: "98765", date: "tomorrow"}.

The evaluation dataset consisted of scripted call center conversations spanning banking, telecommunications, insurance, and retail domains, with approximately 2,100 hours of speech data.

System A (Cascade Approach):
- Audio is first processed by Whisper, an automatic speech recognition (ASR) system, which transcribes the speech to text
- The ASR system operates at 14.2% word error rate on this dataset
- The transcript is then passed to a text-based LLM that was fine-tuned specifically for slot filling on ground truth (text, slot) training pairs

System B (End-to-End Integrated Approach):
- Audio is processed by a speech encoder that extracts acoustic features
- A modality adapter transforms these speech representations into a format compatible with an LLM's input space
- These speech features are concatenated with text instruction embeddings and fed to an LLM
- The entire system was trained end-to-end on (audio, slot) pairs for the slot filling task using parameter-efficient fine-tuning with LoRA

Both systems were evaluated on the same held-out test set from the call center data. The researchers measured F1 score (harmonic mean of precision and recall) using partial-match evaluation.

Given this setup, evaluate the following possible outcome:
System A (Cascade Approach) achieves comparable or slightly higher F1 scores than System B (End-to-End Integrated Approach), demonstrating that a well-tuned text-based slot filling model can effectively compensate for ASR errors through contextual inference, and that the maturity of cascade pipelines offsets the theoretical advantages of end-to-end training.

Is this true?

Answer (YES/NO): YES